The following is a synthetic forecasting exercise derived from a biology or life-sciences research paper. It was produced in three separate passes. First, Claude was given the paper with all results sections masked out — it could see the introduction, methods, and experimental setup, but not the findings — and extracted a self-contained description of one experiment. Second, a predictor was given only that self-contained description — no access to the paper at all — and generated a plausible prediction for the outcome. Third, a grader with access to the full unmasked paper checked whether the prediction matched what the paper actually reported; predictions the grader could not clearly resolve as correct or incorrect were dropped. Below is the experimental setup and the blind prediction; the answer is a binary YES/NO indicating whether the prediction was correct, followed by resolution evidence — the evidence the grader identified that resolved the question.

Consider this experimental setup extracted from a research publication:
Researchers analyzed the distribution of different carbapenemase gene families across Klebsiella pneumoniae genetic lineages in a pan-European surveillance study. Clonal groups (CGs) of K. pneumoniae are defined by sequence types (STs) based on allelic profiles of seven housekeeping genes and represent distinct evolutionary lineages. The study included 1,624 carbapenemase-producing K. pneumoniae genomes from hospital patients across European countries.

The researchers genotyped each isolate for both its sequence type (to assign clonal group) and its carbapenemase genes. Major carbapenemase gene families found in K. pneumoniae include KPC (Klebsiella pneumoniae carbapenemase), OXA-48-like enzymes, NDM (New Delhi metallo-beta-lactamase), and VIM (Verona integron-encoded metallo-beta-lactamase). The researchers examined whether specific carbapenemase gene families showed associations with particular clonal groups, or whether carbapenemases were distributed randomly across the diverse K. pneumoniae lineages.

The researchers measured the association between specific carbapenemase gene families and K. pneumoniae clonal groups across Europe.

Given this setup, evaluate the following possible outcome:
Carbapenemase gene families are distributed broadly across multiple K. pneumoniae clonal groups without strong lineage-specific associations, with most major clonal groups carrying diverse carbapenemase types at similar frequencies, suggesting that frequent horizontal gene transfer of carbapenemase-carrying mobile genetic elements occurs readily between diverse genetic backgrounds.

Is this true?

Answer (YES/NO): NO